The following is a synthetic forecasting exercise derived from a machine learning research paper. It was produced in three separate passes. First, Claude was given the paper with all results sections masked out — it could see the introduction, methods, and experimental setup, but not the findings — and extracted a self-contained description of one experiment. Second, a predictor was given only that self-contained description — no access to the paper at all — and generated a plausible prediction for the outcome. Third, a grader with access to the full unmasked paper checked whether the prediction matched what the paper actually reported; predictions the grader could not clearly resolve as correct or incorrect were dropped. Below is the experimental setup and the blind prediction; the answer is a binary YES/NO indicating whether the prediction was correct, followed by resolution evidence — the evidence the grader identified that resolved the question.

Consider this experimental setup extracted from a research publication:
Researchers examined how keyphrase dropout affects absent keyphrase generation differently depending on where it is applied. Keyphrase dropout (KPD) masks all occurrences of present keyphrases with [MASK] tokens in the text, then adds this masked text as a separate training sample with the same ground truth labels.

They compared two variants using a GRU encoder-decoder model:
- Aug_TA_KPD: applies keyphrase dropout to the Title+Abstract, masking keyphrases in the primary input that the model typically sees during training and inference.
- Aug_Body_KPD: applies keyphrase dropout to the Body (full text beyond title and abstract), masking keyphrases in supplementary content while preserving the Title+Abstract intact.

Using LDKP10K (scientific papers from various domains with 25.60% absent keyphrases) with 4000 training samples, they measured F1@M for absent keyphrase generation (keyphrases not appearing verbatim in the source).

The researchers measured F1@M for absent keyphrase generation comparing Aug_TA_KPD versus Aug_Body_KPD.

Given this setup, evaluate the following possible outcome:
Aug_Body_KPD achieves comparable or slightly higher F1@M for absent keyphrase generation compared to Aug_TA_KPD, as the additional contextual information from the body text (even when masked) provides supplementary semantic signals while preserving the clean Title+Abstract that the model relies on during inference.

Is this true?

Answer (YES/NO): NO